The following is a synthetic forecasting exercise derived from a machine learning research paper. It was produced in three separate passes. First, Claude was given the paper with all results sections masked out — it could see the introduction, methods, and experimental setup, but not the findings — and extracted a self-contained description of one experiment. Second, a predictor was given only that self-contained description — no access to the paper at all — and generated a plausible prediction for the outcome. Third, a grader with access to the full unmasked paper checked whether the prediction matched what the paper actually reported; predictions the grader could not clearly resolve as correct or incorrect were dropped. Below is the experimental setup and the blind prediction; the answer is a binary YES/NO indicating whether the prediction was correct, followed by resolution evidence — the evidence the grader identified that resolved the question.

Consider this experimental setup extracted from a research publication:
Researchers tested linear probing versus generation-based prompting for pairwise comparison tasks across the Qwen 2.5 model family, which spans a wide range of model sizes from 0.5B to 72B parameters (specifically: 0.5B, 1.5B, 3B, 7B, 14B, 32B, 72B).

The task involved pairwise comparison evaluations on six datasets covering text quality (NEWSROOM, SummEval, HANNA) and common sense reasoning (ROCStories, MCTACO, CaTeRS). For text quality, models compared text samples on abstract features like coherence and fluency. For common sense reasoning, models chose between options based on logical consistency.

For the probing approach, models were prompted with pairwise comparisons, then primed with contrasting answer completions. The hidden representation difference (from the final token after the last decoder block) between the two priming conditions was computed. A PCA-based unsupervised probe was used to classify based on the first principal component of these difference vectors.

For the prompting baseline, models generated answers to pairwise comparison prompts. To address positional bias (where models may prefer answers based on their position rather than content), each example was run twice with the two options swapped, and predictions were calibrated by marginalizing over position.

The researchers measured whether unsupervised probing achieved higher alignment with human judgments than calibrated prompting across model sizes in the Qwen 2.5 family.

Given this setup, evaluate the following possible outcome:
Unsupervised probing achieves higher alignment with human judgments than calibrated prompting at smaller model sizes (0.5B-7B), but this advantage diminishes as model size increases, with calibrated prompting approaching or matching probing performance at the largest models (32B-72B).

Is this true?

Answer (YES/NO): NO